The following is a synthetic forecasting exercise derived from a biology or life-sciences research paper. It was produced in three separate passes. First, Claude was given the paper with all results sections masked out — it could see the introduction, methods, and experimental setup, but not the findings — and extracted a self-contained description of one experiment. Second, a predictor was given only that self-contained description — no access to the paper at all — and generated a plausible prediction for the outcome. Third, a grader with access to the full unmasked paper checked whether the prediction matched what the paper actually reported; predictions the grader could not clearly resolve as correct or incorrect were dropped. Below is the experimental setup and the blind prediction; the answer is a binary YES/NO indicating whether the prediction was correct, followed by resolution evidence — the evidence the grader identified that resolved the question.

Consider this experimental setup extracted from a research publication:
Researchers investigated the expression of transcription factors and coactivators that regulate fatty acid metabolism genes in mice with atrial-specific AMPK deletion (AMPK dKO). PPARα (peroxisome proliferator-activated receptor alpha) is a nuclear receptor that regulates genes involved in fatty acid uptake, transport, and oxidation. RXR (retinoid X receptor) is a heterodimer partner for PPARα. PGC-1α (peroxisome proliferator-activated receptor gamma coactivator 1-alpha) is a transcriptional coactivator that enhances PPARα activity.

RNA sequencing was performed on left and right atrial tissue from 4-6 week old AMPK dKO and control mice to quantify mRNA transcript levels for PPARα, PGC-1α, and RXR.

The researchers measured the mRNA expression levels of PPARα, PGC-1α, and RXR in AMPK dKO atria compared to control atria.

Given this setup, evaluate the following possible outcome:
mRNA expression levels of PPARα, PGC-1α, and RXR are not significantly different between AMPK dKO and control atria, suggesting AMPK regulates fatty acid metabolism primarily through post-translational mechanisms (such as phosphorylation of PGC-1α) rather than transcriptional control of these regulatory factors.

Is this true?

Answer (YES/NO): NO